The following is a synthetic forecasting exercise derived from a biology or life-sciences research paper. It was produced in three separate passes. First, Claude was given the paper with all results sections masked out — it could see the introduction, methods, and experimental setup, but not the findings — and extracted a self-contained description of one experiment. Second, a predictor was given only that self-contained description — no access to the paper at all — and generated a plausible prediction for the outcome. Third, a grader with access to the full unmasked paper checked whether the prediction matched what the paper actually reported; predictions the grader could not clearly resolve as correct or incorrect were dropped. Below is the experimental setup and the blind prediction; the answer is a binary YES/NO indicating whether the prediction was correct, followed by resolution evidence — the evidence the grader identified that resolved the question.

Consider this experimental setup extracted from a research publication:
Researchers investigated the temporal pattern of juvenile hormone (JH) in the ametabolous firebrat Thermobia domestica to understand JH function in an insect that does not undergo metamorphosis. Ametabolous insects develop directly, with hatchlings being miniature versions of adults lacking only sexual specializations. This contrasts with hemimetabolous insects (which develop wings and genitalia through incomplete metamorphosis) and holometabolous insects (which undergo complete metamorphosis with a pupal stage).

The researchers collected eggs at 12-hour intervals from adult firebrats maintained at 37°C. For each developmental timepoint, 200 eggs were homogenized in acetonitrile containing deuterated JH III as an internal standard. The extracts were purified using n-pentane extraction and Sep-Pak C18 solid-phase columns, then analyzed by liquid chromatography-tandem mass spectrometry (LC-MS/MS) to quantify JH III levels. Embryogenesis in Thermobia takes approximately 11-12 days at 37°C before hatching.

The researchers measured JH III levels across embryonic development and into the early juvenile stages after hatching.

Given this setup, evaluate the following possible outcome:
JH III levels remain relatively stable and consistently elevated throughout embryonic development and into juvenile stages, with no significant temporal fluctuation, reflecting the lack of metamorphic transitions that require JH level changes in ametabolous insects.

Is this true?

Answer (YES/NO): NO